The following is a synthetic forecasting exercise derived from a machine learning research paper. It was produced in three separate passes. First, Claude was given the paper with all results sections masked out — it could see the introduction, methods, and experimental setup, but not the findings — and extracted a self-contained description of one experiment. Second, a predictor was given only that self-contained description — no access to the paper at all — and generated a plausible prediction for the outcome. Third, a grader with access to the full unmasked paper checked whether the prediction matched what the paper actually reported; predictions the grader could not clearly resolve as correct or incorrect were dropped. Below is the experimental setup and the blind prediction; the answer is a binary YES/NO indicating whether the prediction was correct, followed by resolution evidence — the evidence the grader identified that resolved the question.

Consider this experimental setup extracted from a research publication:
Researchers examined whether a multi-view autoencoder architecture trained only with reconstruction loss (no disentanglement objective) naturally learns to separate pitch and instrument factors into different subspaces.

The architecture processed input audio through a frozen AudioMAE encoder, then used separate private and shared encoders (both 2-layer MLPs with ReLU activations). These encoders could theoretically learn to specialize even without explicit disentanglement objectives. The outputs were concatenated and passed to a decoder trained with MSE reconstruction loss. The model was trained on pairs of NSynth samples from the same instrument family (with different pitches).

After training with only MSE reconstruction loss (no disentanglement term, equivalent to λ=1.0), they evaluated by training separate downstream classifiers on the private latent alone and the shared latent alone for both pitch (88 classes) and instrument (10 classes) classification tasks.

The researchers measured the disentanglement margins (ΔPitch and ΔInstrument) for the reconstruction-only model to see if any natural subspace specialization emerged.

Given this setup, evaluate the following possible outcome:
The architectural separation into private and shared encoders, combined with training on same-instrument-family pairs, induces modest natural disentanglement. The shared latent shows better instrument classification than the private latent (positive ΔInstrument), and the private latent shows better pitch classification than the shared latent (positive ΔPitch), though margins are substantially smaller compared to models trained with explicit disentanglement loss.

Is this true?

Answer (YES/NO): NO